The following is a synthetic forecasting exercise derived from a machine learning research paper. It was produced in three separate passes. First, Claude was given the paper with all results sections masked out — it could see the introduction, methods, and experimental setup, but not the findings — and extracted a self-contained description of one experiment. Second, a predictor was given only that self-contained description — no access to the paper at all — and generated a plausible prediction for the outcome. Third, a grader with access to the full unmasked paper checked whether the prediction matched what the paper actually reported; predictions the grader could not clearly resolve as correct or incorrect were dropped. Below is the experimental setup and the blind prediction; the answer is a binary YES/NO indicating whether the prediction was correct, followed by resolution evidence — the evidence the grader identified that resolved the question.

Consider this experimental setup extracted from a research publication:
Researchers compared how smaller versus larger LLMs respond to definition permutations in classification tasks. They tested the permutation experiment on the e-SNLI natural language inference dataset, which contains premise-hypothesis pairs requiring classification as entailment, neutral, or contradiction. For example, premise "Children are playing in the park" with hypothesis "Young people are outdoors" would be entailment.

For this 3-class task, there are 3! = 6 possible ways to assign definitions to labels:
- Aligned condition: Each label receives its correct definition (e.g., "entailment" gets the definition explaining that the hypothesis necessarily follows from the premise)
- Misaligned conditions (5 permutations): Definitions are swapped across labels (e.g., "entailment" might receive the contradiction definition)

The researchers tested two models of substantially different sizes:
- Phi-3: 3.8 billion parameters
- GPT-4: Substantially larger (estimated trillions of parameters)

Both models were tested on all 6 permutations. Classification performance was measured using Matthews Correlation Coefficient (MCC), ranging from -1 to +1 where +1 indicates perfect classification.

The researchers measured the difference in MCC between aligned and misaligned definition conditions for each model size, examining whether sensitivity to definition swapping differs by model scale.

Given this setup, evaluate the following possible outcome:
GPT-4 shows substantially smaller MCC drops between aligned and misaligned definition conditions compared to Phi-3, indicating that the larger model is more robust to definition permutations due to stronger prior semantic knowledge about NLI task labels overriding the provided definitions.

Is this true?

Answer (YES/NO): NO